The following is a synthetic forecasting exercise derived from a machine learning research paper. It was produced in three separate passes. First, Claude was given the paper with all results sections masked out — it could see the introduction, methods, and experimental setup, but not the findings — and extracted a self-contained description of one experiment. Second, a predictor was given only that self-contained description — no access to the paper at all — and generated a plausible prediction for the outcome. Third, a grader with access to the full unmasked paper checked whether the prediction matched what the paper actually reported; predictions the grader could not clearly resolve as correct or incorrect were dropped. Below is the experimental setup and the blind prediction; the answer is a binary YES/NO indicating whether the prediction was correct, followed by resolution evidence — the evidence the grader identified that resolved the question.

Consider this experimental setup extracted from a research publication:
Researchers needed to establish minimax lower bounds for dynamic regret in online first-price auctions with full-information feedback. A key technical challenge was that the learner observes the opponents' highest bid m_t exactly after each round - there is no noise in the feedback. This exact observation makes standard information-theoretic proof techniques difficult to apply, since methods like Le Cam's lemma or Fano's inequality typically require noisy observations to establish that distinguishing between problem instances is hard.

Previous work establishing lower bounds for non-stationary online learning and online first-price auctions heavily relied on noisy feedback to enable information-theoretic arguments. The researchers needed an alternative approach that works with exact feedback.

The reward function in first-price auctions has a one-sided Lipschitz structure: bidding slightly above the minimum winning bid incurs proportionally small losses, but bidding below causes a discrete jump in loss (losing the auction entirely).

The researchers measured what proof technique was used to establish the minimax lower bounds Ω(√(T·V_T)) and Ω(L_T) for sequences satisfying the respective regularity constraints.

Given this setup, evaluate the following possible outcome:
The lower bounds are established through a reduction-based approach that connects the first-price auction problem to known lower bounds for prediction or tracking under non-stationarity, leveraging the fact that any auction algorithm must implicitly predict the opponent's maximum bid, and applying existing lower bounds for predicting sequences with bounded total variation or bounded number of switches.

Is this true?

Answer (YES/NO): NO